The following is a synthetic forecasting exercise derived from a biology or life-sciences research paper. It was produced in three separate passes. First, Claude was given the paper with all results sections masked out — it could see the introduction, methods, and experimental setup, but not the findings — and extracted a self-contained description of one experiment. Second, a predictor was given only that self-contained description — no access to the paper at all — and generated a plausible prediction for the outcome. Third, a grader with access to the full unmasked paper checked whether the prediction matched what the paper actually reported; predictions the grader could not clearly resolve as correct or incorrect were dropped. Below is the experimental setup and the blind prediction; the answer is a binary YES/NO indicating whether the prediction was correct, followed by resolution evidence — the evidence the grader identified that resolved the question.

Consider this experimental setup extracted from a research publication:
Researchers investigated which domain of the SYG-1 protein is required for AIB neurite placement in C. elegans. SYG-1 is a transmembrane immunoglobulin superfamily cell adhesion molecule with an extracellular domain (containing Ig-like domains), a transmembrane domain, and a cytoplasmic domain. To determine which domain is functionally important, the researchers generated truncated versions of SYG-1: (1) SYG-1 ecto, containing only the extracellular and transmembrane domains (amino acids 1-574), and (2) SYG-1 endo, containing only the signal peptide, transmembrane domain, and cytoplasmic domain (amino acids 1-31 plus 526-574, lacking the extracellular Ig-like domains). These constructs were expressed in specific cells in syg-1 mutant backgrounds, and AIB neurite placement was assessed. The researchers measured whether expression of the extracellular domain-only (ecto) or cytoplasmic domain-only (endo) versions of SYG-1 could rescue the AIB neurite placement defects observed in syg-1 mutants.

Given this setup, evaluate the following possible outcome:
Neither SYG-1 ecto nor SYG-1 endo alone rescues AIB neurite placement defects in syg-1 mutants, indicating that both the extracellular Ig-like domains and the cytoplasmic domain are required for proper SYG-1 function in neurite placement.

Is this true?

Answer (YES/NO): NO